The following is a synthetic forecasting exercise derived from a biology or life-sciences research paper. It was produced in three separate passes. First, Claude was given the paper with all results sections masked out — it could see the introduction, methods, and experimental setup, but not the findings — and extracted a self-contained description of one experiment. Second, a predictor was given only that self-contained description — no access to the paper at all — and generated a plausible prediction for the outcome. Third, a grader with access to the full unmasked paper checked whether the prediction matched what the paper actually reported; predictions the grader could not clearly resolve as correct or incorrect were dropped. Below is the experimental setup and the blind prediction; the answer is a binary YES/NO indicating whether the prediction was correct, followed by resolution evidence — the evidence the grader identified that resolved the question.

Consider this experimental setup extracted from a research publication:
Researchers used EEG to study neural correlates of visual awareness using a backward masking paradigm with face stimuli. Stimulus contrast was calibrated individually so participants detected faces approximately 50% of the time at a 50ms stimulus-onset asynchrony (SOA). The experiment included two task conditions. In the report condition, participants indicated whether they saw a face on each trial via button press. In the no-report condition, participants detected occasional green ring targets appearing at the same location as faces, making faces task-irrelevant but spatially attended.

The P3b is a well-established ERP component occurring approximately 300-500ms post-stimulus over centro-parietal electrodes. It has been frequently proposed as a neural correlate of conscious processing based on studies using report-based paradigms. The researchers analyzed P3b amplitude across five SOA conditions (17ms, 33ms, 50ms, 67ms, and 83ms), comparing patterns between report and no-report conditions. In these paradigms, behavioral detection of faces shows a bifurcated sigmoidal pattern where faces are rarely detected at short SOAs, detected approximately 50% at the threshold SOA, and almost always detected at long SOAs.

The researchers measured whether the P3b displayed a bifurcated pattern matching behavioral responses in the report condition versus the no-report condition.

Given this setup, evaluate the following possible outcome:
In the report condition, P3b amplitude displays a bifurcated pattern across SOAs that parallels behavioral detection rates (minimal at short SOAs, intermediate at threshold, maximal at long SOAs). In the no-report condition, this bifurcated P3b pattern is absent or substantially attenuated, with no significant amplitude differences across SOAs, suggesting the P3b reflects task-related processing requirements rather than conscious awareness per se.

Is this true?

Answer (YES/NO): YES